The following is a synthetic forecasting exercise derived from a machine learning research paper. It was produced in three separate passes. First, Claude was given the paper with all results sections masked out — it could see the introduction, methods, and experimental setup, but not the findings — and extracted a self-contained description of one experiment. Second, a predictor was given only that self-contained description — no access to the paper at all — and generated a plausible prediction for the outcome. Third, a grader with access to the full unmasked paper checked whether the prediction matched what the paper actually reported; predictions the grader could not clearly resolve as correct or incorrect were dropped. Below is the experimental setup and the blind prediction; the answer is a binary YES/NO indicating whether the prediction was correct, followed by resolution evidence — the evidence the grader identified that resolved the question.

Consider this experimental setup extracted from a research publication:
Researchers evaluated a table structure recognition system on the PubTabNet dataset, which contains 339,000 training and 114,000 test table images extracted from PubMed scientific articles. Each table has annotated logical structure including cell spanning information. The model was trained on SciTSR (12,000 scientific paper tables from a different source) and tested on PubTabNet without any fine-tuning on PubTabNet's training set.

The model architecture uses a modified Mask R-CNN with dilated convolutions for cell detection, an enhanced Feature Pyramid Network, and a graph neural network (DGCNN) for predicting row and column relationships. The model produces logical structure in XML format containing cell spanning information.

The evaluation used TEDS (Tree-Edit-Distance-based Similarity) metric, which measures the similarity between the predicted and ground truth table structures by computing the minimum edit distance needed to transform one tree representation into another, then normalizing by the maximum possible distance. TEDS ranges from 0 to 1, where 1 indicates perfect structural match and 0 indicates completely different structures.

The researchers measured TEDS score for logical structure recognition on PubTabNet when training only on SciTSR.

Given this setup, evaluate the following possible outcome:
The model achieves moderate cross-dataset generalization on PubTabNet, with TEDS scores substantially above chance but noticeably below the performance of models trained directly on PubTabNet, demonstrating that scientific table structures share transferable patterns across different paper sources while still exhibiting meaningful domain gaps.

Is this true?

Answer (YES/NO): NO